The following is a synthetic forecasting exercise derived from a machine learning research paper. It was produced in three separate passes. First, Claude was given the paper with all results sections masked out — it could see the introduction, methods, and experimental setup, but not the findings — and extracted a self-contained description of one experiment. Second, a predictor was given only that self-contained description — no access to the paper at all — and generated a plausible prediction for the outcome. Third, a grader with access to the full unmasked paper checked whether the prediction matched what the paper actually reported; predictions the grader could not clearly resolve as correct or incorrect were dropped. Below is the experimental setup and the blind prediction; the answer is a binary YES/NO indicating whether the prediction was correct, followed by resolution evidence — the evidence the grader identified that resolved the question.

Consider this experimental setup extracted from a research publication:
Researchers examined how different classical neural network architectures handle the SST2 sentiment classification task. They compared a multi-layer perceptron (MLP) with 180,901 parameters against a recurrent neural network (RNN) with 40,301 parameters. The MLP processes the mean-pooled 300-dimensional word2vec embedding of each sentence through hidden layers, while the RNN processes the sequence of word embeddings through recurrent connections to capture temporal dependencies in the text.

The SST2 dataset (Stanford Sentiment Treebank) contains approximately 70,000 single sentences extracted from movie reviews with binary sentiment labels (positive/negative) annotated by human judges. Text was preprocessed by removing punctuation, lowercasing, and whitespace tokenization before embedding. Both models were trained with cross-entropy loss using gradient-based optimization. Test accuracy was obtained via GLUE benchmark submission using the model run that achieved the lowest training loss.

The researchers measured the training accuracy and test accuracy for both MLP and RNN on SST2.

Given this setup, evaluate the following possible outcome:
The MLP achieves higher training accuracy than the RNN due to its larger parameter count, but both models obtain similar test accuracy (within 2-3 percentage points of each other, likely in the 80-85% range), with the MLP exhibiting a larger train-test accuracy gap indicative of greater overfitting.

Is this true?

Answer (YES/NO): YES